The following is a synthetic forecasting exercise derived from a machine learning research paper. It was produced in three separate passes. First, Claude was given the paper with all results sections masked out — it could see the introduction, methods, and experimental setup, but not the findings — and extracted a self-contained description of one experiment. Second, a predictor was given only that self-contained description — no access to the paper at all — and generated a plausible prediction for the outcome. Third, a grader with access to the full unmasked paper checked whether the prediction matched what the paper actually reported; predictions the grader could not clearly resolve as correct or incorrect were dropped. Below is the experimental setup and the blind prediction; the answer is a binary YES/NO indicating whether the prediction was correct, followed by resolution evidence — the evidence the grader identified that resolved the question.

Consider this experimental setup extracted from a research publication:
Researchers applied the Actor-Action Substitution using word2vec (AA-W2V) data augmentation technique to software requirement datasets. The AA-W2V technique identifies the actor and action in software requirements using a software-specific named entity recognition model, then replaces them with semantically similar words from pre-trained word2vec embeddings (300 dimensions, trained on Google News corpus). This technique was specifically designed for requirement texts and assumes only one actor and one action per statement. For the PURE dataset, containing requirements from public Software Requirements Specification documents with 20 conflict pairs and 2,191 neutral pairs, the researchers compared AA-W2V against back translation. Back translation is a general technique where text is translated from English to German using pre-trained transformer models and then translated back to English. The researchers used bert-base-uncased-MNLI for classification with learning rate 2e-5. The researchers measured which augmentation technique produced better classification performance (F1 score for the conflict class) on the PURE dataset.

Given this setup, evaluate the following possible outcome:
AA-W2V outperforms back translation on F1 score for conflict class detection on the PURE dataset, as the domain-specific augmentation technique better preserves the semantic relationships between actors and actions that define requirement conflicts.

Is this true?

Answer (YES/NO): YES